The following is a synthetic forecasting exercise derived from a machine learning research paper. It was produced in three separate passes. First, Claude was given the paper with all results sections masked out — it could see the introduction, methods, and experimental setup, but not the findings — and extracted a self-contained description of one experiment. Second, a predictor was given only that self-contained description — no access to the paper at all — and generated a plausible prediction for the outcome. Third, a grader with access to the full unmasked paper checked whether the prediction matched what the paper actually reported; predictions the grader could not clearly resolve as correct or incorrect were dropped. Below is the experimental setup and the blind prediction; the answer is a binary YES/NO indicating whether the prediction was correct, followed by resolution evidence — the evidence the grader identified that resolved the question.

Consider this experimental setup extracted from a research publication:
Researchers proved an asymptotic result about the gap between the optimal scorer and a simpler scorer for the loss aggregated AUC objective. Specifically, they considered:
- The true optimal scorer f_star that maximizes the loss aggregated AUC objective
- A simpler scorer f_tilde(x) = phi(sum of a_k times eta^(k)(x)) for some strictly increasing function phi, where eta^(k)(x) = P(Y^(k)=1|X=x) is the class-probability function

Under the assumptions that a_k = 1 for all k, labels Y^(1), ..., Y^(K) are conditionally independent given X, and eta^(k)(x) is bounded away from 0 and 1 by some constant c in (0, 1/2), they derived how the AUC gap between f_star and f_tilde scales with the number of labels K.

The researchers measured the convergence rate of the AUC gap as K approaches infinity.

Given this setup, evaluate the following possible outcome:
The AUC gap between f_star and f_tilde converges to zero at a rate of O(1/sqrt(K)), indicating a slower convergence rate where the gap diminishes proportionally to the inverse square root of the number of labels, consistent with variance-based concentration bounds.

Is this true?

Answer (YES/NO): YES